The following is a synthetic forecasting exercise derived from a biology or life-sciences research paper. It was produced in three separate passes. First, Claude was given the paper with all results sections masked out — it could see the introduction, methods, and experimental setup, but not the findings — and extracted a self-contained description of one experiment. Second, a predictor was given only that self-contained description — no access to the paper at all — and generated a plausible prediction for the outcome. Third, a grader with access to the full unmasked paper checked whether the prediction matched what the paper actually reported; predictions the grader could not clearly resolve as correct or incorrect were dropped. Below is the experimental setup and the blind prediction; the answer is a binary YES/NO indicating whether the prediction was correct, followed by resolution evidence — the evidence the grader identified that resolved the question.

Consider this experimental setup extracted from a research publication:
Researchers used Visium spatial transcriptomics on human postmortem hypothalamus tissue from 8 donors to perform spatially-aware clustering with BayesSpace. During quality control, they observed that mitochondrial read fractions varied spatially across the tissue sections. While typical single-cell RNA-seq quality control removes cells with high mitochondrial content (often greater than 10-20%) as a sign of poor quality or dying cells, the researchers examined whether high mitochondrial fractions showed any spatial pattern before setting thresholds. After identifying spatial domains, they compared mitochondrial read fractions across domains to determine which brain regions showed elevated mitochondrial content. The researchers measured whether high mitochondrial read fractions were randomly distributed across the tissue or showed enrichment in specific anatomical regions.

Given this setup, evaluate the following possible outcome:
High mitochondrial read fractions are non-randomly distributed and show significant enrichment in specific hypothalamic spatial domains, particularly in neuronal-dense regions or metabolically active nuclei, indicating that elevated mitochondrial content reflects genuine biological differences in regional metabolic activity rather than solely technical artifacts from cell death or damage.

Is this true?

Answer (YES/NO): YES